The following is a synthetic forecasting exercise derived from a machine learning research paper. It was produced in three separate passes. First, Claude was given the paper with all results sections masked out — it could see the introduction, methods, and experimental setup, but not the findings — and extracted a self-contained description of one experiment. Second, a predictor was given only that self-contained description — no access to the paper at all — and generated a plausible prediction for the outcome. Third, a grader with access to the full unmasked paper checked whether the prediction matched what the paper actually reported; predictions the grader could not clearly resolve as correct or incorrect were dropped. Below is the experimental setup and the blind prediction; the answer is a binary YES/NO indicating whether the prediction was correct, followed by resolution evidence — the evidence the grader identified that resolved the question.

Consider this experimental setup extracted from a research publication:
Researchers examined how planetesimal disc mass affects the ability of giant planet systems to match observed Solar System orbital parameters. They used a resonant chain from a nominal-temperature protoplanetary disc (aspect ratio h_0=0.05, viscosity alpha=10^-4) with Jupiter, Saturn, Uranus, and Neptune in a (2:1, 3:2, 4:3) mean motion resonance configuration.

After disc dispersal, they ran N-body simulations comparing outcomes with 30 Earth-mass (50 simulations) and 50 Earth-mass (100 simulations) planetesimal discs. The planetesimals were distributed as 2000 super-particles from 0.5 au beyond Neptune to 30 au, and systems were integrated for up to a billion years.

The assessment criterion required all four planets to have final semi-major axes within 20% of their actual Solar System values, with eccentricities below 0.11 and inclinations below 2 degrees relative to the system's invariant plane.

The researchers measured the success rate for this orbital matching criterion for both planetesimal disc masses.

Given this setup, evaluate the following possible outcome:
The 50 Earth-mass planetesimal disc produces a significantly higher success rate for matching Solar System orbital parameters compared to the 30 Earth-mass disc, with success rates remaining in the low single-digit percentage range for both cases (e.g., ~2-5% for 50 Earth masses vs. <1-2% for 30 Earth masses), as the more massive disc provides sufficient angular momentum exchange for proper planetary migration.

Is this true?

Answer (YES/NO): NO